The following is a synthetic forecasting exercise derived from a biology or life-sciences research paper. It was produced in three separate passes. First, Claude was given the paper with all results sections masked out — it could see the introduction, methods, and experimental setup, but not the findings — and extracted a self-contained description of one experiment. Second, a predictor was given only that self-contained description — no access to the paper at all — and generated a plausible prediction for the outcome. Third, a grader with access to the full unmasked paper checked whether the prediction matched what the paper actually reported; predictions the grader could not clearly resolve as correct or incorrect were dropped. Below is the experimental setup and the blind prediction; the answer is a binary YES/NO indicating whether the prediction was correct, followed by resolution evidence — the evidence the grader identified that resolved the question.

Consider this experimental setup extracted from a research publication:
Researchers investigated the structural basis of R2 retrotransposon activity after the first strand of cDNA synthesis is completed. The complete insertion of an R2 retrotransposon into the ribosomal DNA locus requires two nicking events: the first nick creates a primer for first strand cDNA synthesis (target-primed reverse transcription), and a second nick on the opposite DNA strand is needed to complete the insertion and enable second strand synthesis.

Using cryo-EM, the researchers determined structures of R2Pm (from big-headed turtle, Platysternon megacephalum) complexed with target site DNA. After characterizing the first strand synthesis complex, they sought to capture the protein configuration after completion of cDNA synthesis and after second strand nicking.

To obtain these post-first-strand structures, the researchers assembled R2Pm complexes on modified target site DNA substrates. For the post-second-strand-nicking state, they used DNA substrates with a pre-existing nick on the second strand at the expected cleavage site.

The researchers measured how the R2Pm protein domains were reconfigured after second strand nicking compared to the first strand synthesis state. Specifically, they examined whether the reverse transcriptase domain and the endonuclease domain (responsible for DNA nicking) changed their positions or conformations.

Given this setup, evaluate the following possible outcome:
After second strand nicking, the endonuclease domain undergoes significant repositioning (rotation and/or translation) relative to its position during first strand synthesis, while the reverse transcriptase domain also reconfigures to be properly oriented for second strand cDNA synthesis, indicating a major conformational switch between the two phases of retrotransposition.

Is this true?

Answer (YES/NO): NO